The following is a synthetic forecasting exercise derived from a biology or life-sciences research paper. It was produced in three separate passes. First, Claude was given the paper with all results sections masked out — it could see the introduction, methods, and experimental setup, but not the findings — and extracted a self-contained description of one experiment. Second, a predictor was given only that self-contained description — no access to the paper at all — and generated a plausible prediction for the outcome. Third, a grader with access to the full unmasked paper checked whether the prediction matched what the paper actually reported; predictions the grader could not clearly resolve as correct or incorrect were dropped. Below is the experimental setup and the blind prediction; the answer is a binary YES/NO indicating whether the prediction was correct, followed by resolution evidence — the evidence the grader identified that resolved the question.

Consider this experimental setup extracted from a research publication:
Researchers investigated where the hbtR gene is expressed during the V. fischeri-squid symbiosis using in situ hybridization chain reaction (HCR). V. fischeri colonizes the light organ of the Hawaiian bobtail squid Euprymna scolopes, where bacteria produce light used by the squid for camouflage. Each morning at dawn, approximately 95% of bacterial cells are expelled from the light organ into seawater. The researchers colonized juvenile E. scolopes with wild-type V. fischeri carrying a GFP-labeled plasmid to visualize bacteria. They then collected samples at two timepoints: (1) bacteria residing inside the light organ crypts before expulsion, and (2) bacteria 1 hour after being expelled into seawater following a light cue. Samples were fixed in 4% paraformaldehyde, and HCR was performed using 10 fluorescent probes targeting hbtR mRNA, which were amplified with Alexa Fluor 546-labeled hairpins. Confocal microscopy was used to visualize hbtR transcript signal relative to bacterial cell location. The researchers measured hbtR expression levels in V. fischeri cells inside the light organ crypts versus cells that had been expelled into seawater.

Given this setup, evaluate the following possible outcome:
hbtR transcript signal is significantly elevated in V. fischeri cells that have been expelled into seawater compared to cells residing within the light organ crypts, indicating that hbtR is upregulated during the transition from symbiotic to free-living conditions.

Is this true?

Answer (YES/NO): YES